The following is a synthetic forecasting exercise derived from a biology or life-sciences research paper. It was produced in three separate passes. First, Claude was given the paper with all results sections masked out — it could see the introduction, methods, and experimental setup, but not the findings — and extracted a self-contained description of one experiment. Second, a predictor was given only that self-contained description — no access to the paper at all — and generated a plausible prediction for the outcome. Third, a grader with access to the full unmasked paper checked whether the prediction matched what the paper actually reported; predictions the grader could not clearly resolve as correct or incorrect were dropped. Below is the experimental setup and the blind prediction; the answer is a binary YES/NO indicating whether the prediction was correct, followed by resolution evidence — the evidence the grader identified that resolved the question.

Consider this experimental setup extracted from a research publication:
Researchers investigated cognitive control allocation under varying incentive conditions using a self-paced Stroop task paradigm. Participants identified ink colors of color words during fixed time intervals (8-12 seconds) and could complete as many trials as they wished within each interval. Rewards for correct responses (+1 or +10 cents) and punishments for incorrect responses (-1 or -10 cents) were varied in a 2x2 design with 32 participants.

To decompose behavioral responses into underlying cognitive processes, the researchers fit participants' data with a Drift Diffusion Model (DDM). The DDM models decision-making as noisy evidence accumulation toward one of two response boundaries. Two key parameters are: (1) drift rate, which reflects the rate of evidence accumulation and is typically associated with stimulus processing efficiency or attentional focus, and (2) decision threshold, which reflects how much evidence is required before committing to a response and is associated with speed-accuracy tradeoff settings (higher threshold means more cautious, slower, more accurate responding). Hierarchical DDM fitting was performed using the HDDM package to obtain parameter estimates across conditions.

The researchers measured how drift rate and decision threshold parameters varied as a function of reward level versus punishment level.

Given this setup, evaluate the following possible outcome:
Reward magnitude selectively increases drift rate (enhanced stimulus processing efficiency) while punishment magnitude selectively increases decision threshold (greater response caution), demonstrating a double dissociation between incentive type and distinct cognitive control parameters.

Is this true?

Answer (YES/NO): NO